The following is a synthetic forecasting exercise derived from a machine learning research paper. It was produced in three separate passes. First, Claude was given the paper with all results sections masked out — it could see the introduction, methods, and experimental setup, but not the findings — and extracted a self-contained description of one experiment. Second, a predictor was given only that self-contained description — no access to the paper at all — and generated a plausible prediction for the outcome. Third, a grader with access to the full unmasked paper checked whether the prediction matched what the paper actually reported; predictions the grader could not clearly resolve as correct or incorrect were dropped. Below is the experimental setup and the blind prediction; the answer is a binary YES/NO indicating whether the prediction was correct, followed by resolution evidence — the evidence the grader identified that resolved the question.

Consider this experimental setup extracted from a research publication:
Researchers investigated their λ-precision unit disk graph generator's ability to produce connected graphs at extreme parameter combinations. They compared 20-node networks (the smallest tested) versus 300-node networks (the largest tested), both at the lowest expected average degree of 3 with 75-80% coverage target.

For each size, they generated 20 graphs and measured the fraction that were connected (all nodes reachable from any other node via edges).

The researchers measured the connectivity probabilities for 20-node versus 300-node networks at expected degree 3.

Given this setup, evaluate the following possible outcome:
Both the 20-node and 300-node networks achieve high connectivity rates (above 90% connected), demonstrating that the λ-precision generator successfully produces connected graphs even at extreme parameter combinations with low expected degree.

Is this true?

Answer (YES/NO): NO